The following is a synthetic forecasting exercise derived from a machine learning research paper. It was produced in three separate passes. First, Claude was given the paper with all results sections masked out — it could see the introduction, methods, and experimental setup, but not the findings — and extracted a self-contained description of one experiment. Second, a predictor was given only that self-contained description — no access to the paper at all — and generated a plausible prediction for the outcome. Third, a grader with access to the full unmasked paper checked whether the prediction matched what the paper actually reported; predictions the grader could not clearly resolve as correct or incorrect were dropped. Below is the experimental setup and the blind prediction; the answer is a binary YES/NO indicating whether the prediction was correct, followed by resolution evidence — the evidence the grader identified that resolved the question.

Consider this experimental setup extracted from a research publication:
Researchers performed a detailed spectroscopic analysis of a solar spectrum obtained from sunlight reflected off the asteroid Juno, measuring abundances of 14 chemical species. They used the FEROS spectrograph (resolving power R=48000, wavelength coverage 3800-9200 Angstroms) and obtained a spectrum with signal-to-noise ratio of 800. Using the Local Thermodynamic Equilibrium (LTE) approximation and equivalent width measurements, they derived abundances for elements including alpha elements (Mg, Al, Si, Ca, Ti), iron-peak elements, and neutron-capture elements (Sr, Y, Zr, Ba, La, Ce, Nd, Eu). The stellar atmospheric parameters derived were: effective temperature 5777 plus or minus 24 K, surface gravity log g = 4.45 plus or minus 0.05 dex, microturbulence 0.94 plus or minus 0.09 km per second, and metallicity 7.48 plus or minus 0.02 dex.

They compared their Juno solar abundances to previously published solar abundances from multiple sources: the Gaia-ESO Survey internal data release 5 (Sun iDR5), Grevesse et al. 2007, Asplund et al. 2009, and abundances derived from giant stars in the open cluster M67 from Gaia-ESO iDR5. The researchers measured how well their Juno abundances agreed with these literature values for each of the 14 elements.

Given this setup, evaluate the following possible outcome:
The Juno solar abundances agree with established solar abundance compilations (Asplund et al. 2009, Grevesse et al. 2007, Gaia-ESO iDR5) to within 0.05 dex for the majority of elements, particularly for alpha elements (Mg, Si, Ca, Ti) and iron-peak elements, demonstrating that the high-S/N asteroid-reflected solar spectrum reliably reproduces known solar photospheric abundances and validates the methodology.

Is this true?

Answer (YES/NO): NO